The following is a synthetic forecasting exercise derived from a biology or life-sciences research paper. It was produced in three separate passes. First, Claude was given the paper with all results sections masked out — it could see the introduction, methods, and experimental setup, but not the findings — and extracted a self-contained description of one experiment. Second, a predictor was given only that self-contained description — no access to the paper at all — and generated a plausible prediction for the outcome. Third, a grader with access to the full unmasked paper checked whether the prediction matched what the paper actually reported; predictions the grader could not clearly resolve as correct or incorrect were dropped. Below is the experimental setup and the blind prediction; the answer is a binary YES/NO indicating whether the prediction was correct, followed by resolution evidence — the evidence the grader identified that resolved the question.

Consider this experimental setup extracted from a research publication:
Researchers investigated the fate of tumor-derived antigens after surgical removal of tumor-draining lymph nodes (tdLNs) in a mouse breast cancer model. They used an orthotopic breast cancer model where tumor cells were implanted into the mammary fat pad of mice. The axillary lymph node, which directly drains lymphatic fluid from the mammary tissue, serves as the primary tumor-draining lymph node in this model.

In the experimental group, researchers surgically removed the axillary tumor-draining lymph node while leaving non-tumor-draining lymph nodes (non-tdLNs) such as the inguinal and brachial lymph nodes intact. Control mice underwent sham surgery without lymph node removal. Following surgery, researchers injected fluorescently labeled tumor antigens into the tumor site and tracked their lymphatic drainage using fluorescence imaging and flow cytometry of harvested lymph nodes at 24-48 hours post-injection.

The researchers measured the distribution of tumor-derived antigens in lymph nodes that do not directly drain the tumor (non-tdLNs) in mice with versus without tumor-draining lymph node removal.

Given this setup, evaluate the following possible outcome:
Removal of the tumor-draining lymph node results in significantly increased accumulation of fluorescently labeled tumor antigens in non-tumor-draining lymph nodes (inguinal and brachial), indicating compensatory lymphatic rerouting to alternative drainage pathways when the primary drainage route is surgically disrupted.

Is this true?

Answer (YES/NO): YES